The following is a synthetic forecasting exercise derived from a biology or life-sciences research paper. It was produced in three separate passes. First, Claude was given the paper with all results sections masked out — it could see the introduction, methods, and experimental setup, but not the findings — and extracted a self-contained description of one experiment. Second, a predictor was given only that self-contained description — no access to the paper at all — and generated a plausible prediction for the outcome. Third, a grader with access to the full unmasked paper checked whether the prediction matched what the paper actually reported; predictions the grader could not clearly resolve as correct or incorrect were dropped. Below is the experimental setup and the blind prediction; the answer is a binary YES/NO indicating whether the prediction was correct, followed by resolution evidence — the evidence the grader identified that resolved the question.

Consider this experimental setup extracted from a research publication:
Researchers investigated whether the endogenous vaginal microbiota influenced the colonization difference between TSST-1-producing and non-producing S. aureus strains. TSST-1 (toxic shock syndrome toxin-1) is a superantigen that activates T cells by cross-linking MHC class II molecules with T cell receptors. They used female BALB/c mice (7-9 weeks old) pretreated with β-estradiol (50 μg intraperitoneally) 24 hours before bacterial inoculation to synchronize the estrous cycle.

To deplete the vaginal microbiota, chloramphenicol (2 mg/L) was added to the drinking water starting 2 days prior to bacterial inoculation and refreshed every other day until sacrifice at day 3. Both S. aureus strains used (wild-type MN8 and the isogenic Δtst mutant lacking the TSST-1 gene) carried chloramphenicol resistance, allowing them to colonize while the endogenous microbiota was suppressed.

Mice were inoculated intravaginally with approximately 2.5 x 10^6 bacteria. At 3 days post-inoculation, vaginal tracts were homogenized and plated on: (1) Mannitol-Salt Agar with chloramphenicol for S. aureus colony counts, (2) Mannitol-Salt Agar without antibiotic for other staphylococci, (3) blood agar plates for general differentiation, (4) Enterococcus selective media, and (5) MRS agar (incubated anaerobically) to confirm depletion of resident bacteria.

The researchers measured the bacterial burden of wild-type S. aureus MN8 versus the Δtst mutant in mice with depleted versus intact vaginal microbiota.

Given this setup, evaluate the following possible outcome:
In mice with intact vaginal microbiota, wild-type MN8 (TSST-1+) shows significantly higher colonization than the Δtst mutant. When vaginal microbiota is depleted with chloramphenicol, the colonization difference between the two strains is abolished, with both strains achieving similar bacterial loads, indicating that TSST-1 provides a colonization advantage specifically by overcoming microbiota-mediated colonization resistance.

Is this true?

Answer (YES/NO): YES